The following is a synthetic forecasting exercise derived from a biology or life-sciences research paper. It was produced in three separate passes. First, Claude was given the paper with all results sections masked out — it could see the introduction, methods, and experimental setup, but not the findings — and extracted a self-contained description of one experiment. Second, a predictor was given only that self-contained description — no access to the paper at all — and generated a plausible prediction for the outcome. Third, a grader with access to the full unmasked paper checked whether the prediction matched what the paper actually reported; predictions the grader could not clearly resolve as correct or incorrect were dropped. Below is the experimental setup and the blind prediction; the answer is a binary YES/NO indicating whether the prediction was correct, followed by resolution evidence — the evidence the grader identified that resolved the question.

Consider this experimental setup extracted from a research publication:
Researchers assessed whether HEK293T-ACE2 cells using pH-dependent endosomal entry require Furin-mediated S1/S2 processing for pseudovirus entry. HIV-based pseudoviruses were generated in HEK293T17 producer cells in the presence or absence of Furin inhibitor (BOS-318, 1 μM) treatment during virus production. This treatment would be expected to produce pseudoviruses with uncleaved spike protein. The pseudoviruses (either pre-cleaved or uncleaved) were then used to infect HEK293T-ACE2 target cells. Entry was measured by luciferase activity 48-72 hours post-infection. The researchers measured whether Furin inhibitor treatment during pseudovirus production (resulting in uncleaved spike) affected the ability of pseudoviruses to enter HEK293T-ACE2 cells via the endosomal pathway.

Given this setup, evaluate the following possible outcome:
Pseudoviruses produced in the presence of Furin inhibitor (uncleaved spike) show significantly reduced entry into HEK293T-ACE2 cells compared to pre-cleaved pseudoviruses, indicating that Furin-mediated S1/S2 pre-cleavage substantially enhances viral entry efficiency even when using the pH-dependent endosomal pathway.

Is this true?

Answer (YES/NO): NO